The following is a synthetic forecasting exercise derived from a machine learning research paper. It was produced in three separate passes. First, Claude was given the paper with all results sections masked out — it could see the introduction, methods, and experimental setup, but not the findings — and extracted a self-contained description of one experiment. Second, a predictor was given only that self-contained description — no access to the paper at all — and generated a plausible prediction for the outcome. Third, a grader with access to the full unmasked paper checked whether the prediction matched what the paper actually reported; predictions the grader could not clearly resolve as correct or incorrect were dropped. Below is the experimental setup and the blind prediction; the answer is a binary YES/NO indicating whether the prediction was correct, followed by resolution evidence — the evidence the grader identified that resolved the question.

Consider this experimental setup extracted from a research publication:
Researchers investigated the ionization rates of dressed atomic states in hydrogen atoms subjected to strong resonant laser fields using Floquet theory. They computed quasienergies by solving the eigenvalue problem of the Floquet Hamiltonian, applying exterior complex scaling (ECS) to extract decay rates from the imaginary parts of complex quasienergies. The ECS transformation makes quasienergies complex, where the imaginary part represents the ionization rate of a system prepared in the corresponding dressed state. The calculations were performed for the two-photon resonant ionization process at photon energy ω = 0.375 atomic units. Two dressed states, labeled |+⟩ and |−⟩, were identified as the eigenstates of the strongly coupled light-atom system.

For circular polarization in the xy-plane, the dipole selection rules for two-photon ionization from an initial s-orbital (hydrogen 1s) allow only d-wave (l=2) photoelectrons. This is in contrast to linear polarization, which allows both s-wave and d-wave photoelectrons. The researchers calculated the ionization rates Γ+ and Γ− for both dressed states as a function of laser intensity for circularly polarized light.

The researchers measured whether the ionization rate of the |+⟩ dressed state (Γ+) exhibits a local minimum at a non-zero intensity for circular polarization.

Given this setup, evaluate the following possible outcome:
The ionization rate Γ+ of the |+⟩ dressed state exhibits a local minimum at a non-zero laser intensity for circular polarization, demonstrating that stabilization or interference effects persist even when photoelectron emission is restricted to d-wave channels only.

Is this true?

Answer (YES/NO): YES